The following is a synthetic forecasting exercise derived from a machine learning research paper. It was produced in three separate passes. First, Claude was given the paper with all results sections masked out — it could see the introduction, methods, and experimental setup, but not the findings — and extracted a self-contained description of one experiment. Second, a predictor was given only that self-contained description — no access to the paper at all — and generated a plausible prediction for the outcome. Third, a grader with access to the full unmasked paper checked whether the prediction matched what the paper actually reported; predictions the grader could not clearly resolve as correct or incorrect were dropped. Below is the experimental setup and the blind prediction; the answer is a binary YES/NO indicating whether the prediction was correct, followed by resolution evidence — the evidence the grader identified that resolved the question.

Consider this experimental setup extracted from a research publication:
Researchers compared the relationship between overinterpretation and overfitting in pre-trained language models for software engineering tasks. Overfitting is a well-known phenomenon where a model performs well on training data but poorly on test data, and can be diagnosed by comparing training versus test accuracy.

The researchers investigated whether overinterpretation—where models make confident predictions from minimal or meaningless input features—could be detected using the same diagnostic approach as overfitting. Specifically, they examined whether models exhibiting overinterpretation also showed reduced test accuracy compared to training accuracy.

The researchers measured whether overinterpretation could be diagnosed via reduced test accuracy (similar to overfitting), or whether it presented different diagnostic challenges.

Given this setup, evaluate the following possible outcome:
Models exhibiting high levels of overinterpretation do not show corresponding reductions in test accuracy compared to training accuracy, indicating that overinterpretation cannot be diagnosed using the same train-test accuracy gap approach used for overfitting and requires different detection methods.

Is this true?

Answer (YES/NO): YES